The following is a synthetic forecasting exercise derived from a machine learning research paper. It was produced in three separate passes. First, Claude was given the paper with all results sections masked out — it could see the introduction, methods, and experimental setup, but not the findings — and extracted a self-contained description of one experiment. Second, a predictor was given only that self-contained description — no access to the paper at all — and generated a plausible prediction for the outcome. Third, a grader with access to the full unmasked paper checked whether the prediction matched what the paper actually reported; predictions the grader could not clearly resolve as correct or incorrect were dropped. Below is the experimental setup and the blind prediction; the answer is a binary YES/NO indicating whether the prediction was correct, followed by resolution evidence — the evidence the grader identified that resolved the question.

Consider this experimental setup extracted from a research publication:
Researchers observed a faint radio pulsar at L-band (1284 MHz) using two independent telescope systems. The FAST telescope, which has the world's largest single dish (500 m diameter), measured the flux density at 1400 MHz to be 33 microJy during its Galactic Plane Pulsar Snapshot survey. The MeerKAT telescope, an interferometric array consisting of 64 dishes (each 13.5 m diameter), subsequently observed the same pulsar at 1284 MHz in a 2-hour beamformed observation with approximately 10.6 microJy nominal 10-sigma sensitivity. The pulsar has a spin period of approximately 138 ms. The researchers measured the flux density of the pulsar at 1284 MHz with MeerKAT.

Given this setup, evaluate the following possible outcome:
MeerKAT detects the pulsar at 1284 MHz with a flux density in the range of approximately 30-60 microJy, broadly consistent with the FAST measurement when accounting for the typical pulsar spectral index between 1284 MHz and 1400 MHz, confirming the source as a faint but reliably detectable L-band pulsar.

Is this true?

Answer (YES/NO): NO